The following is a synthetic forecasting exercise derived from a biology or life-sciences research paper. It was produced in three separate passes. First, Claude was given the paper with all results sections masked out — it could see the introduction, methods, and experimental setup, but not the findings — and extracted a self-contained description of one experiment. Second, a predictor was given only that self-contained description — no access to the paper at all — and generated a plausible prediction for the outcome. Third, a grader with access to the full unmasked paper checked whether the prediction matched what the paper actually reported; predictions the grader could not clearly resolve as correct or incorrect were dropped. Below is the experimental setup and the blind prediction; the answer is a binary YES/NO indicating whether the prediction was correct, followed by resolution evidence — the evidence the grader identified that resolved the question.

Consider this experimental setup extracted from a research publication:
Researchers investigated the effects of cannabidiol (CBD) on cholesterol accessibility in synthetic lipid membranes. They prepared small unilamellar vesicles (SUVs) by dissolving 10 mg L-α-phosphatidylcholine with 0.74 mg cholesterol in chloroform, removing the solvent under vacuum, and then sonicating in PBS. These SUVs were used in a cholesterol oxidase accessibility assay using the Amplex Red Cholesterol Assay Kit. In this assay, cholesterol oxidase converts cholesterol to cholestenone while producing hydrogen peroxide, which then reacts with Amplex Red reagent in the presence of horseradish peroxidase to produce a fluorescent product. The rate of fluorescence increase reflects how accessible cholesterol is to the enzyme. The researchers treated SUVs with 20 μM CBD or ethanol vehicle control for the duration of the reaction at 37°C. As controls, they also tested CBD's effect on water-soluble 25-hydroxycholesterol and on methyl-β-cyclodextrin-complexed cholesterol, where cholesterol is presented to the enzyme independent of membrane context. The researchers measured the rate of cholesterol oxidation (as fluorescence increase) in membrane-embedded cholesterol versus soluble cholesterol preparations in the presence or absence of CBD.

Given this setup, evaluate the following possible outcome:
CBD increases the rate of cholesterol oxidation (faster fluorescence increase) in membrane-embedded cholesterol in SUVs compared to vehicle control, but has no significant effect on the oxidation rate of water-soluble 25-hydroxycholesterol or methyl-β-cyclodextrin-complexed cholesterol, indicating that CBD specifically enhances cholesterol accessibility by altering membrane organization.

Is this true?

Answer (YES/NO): YES